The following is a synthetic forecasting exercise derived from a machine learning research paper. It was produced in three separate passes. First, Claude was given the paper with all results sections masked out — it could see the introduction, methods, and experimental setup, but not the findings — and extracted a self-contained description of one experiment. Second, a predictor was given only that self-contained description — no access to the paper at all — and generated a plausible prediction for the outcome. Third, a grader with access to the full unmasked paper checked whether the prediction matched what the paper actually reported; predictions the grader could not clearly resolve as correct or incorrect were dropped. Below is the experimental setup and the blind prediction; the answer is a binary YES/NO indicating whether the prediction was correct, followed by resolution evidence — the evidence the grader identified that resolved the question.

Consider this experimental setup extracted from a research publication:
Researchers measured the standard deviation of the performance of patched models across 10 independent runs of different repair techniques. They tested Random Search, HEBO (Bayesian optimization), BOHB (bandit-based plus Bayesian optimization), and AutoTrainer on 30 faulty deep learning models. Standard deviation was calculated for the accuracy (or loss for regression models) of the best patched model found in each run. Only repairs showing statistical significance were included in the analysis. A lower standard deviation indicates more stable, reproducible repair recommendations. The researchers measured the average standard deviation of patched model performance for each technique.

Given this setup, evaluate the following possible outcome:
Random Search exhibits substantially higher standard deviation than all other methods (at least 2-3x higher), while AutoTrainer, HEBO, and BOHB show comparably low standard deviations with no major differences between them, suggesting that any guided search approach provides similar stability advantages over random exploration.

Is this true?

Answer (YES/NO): NO